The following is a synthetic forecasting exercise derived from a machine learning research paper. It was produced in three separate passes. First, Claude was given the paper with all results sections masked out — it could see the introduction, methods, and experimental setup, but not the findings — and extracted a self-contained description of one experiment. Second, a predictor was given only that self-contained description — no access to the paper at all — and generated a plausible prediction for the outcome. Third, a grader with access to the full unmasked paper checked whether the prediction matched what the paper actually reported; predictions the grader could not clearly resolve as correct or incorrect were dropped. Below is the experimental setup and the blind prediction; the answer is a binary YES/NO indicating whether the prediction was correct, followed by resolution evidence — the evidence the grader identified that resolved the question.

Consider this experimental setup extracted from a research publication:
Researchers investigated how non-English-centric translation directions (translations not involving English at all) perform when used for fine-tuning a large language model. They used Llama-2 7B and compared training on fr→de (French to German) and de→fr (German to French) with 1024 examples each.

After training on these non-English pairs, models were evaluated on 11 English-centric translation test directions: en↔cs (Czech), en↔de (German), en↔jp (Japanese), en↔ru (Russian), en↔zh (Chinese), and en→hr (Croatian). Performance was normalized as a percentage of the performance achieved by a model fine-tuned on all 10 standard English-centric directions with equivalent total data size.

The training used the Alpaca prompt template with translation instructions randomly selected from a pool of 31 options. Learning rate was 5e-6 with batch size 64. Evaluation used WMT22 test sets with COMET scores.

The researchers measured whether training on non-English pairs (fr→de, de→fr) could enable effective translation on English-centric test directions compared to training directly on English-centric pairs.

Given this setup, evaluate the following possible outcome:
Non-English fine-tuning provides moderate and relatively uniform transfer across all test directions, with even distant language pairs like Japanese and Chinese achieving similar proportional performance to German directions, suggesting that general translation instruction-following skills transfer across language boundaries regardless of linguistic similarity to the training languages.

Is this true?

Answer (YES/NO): YES